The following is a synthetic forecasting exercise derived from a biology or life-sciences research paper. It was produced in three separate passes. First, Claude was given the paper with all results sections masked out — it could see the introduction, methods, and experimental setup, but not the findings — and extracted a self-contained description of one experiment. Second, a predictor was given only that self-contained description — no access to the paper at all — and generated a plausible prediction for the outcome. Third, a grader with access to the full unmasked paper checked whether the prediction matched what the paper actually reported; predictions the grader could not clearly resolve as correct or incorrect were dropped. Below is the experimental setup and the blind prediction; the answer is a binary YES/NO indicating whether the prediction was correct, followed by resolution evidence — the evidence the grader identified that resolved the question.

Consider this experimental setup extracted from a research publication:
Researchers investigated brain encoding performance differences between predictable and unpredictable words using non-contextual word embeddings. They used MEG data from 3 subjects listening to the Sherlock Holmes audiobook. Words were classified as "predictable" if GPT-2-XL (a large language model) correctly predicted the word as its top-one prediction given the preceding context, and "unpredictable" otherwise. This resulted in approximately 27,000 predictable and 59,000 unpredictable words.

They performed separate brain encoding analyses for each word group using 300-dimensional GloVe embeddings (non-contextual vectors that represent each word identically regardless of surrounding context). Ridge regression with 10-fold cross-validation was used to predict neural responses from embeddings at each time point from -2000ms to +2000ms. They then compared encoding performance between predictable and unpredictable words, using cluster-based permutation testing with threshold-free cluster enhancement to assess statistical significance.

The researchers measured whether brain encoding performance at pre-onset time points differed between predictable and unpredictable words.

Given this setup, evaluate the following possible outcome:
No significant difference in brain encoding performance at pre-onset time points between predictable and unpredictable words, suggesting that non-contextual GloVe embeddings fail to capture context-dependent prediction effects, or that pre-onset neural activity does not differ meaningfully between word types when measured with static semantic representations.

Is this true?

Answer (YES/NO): NO